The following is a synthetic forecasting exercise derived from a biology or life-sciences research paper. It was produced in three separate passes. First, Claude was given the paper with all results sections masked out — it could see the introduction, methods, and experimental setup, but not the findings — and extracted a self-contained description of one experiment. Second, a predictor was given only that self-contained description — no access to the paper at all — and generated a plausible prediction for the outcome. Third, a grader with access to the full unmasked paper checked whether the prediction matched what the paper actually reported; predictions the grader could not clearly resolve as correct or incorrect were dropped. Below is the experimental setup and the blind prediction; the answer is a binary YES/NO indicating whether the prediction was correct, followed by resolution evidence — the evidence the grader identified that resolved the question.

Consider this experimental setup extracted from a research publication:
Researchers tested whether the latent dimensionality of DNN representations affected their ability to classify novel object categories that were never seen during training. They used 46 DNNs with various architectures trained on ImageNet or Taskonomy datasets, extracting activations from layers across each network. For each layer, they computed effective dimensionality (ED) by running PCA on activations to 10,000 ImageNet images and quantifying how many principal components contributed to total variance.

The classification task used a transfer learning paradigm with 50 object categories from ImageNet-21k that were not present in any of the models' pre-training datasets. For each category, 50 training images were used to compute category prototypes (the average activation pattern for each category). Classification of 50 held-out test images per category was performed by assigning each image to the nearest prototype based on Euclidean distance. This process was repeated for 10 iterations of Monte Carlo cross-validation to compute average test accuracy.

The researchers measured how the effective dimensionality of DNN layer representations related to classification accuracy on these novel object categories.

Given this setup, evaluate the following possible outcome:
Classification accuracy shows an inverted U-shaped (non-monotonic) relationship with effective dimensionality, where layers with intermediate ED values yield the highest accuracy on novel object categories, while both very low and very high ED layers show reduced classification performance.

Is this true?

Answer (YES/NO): NO